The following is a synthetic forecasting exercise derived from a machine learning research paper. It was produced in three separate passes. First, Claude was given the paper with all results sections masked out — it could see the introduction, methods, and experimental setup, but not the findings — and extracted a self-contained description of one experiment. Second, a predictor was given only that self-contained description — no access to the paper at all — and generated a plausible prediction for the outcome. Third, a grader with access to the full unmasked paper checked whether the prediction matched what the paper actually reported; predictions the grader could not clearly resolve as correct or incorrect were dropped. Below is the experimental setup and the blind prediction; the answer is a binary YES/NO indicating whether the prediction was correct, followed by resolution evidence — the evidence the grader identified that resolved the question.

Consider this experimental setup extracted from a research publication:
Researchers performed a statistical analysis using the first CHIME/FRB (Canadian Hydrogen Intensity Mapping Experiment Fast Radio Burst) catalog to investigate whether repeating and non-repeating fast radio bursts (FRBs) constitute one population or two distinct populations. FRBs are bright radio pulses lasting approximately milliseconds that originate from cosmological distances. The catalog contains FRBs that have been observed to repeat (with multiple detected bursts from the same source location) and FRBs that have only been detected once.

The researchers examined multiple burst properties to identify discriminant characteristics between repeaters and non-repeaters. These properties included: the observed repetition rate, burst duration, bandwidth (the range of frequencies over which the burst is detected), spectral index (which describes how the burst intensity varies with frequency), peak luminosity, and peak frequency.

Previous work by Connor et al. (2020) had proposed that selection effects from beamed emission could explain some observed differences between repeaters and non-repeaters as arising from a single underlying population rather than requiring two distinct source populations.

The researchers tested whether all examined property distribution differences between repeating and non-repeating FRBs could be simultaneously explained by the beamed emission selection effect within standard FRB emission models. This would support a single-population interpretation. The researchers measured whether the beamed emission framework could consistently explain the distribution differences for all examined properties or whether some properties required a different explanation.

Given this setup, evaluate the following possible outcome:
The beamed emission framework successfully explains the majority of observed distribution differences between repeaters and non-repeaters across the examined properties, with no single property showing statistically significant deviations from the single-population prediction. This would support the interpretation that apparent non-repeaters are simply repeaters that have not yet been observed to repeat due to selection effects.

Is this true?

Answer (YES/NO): NO